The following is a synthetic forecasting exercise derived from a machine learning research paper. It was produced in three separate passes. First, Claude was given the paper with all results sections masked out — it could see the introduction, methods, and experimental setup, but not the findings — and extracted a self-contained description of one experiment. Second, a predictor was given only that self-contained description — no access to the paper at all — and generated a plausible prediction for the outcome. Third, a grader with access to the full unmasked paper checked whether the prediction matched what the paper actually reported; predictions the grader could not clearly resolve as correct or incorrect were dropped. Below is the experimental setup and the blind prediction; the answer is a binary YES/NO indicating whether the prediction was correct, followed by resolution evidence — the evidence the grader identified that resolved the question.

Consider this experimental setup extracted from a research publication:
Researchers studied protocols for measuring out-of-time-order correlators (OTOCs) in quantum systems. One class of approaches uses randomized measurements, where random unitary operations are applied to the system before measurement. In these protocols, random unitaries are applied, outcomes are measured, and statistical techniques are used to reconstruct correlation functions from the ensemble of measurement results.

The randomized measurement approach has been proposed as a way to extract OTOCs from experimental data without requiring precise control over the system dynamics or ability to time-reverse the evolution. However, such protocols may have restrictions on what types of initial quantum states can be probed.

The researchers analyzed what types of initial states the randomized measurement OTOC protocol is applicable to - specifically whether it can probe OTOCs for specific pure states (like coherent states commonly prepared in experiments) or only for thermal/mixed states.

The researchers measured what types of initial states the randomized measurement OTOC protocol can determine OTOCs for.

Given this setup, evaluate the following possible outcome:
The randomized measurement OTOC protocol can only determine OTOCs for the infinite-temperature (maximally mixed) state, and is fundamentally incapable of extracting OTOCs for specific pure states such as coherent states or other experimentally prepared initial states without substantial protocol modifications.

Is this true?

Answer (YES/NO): YES